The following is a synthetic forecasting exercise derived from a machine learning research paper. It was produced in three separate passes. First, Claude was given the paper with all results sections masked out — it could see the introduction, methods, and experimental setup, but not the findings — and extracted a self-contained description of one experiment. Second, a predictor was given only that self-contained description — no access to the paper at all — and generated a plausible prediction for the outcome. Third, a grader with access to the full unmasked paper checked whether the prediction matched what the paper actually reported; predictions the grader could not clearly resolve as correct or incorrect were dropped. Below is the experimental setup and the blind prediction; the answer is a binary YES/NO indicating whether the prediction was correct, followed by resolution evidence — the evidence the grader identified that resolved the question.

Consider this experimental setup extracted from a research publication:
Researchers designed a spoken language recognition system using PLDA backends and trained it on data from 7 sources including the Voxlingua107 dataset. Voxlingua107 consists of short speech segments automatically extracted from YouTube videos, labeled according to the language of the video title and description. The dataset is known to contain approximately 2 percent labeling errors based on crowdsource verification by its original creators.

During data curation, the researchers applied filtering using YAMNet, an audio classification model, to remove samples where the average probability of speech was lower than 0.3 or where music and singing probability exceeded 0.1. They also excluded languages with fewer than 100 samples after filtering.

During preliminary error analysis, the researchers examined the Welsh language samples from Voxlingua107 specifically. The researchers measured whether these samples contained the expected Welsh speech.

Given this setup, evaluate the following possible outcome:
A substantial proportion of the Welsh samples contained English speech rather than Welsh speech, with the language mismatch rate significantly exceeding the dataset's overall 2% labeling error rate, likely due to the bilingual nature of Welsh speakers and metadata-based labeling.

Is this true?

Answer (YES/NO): YES